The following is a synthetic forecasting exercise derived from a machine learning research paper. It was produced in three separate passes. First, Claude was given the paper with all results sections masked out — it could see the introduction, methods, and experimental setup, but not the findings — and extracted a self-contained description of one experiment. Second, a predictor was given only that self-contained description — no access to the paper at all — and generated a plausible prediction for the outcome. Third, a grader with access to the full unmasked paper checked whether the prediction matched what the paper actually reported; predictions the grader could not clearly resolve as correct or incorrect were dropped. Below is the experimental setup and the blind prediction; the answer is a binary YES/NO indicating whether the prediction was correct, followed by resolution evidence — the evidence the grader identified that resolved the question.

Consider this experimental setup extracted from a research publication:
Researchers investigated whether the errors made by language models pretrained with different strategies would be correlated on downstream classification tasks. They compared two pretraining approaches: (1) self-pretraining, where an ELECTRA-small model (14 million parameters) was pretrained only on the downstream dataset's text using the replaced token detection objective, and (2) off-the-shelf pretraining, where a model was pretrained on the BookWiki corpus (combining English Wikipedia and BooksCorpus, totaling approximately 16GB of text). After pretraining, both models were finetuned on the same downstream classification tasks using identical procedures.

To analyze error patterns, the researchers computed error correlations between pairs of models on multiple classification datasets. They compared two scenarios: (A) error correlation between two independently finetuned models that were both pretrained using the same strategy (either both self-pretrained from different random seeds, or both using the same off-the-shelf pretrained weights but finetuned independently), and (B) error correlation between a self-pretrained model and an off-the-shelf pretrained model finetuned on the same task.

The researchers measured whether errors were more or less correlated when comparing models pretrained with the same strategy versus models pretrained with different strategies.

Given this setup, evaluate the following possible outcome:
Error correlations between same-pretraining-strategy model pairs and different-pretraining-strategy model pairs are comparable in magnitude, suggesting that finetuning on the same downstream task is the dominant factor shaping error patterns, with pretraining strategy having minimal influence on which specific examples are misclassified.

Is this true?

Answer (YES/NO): NO